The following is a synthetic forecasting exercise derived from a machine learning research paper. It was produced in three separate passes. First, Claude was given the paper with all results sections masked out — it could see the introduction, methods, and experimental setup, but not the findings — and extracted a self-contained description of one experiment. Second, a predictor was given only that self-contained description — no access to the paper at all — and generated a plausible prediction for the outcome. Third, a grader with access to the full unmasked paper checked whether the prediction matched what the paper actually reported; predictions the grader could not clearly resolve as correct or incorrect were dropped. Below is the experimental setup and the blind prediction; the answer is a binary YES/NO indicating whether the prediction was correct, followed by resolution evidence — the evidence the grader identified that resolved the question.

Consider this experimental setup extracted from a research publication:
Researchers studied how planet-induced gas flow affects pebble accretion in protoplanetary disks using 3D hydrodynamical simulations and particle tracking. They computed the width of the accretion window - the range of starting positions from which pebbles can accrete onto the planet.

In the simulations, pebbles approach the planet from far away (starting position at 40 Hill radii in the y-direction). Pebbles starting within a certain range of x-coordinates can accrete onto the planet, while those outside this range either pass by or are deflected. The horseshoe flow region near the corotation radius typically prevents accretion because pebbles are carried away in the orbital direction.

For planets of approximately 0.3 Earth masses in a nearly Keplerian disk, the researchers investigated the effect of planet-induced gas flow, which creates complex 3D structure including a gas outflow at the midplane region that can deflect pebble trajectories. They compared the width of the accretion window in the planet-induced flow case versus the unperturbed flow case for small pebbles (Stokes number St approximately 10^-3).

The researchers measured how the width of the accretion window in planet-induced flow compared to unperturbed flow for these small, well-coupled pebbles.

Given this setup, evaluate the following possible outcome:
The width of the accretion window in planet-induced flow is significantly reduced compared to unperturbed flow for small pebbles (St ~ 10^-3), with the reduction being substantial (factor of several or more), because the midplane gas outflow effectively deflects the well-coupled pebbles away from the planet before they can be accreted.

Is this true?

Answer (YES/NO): YES